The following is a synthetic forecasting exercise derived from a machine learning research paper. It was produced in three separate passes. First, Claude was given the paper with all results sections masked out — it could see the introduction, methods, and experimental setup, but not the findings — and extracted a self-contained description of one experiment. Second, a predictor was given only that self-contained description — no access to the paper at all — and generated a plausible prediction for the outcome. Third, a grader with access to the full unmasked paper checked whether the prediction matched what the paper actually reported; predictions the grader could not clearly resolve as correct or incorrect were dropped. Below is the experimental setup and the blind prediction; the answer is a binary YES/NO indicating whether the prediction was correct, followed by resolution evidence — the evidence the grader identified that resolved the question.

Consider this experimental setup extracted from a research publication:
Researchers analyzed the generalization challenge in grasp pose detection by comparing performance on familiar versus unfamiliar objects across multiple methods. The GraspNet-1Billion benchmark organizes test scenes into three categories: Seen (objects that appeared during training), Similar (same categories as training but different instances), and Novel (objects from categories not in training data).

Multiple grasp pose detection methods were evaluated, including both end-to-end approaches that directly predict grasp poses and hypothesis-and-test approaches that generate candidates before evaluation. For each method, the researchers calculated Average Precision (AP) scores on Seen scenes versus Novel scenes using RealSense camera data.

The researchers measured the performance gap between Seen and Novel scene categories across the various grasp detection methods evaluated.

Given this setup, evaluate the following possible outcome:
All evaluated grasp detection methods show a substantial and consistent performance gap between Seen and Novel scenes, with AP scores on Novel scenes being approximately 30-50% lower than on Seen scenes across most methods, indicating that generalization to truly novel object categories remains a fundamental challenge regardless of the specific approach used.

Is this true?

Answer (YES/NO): NO